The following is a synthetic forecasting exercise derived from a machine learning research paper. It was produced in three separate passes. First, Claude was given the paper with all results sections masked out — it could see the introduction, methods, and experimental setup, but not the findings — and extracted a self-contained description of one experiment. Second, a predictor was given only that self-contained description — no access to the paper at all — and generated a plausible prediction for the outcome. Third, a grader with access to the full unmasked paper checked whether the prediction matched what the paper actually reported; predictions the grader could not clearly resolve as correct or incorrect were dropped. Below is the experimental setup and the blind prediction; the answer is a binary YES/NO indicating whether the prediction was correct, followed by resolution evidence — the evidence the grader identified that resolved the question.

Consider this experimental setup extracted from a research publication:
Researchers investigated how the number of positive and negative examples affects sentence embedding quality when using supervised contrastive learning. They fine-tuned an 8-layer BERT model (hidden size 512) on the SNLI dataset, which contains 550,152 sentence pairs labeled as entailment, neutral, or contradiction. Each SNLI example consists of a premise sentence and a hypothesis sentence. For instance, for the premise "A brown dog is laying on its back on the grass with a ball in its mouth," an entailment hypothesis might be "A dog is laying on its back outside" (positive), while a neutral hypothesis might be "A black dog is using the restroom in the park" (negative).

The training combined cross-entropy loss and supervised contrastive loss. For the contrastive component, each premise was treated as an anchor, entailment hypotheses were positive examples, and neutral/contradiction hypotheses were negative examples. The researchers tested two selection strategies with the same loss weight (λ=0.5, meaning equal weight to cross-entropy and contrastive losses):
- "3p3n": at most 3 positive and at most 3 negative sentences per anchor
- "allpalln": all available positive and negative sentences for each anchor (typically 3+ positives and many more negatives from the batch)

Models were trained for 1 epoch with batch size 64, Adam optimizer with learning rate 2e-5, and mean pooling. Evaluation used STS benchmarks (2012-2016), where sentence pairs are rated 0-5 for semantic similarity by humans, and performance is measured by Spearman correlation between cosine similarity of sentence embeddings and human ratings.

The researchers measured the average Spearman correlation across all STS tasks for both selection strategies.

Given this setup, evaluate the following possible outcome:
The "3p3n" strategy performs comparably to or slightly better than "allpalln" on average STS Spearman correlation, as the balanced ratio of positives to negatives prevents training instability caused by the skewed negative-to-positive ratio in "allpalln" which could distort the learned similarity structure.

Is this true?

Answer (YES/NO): NO